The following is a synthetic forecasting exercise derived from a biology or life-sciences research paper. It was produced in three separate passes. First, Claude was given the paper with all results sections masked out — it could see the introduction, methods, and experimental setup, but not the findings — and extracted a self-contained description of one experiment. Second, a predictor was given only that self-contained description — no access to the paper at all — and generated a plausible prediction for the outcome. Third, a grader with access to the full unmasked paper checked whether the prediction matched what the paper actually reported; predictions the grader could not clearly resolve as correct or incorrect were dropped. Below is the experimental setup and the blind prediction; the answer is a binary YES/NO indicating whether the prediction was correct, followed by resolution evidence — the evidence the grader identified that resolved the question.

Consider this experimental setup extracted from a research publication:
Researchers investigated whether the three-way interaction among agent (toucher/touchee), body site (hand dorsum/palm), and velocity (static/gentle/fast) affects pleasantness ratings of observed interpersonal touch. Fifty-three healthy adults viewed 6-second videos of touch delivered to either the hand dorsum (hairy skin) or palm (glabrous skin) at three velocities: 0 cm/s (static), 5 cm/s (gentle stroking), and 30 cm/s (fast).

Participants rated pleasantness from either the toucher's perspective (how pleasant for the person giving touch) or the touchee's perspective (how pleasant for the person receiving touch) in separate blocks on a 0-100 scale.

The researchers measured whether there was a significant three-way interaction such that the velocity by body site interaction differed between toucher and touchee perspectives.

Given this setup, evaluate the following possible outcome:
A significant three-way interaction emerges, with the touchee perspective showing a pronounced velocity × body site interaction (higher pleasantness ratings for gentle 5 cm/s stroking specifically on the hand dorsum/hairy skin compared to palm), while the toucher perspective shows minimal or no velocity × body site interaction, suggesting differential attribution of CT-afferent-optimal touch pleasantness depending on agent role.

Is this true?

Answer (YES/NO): NO